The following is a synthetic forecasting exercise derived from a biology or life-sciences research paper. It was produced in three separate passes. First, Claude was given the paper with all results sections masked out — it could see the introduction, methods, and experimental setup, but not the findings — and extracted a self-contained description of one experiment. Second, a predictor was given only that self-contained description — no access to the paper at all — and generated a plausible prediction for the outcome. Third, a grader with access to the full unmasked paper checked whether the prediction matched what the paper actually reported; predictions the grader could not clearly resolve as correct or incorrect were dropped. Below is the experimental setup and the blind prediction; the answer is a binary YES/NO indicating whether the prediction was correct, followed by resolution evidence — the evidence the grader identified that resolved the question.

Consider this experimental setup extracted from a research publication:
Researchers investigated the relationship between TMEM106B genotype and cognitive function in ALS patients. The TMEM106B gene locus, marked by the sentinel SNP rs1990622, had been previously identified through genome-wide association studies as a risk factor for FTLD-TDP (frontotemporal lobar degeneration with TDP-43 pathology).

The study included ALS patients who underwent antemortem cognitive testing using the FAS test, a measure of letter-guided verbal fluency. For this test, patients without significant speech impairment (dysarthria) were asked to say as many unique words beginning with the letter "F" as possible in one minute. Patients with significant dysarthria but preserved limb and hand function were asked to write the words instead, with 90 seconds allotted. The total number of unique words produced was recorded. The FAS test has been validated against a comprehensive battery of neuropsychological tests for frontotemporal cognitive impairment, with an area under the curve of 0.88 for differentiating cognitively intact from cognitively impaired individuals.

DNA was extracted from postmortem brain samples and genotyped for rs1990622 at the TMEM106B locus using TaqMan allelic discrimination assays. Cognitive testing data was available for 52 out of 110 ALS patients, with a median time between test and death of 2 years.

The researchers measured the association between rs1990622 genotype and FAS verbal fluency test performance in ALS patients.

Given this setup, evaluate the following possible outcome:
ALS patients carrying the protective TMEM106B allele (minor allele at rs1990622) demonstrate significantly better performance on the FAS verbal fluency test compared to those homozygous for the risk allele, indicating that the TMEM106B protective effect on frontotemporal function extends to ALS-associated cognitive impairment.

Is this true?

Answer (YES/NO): NO